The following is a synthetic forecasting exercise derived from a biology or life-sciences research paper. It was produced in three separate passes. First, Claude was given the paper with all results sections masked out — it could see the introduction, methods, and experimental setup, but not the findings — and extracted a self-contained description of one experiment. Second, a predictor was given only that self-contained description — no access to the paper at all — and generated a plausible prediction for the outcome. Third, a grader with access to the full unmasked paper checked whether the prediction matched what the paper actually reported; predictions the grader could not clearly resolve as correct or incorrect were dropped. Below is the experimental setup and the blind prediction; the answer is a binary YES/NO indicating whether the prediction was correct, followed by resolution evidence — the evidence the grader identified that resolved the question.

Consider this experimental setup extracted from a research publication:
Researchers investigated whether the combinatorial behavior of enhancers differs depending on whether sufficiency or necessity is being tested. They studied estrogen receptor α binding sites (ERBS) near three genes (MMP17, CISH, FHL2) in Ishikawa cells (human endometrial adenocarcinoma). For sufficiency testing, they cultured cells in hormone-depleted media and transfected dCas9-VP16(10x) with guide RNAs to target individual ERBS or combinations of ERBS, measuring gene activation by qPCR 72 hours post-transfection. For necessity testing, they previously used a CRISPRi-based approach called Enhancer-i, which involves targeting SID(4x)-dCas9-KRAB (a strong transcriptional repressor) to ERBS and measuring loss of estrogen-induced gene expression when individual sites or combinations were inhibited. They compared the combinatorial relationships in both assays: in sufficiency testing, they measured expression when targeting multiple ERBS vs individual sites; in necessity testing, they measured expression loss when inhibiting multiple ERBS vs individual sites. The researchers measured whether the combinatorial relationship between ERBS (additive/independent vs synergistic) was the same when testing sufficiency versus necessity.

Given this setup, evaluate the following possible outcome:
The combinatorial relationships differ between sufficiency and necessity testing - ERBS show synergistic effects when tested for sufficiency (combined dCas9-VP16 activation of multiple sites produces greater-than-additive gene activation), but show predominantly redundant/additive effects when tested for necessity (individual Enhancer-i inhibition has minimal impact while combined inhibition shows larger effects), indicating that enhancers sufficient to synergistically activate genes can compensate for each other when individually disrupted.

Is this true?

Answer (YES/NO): NO